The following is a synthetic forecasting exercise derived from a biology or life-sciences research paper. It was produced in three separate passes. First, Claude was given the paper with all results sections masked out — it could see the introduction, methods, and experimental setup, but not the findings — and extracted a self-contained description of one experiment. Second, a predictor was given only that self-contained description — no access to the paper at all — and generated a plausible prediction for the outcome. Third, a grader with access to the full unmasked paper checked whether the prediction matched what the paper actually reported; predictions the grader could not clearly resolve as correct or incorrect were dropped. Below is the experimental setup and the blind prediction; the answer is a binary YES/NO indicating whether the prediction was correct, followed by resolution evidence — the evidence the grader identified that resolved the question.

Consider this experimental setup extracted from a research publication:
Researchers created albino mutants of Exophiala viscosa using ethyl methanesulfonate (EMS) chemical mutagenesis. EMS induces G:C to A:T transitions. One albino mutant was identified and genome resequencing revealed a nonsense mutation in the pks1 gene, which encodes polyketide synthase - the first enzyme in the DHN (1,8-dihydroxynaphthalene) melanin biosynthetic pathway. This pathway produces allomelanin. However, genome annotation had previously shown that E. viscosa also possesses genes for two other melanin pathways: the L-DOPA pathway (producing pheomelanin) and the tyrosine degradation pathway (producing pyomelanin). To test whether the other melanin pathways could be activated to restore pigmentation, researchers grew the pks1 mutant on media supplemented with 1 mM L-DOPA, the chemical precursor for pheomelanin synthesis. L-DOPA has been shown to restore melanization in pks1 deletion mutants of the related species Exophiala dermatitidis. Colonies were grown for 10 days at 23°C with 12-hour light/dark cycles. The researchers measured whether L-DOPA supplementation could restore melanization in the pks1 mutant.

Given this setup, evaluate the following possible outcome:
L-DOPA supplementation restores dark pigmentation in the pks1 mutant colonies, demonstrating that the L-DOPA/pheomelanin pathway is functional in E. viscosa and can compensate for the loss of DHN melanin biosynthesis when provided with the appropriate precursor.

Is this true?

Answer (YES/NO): NO